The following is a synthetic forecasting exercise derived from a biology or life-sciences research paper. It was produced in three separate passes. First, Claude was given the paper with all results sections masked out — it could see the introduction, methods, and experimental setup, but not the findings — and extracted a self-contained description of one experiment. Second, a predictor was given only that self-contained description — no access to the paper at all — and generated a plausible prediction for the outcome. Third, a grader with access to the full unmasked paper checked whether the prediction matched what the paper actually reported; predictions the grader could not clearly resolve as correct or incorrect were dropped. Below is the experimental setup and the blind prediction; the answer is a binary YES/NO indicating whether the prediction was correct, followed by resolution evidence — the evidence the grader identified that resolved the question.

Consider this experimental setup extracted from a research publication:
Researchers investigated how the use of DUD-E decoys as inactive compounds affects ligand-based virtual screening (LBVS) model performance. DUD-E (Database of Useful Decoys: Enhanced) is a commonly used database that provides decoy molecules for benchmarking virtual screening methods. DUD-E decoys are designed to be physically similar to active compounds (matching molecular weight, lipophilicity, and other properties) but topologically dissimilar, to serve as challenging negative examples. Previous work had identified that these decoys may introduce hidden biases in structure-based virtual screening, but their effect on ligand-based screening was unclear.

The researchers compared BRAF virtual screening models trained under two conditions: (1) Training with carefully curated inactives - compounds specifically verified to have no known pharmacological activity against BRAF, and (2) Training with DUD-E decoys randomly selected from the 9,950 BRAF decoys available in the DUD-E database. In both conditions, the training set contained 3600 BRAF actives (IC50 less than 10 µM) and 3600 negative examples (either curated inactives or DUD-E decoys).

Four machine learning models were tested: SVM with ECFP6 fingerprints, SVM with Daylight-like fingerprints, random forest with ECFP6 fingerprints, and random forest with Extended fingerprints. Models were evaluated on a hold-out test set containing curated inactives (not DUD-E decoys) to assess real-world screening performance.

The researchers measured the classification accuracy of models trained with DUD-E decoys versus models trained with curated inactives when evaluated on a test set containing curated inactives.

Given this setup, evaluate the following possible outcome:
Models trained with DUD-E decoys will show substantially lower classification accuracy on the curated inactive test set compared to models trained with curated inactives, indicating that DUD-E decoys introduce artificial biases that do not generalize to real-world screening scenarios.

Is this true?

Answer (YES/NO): NO